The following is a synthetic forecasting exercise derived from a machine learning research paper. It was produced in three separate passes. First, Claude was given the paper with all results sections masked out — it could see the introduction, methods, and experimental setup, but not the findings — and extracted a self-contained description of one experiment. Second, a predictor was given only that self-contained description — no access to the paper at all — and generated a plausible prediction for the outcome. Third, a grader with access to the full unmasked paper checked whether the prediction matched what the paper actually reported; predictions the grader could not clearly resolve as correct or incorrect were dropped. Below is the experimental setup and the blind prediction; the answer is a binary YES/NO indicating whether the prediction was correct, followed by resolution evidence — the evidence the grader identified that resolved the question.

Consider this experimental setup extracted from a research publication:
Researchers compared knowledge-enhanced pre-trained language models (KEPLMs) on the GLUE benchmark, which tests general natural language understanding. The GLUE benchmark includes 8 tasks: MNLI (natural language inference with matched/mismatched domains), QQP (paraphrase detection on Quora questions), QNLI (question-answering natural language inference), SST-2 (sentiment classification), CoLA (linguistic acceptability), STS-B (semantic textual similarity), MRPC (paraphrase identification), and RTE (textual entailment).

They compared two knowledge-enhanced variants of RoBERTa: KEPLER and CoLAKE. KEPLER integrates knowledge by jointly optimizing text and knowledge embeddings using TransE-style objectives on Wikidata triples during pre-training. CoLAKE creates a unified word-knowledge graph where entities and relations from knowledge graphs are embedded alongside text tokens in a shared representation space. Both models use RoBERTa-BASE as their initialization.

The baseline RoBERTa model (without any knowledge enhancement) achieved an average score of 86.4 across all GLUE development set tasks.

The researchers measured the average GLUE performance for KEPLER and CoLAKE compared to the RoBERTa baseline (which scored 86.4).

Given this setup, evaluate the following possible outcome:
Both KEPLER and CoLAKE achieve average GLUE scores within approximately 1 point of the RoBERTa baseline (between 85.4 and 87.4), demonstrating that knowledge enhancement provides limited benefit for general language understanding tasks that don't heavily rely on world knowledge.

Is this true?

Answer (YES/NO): NO